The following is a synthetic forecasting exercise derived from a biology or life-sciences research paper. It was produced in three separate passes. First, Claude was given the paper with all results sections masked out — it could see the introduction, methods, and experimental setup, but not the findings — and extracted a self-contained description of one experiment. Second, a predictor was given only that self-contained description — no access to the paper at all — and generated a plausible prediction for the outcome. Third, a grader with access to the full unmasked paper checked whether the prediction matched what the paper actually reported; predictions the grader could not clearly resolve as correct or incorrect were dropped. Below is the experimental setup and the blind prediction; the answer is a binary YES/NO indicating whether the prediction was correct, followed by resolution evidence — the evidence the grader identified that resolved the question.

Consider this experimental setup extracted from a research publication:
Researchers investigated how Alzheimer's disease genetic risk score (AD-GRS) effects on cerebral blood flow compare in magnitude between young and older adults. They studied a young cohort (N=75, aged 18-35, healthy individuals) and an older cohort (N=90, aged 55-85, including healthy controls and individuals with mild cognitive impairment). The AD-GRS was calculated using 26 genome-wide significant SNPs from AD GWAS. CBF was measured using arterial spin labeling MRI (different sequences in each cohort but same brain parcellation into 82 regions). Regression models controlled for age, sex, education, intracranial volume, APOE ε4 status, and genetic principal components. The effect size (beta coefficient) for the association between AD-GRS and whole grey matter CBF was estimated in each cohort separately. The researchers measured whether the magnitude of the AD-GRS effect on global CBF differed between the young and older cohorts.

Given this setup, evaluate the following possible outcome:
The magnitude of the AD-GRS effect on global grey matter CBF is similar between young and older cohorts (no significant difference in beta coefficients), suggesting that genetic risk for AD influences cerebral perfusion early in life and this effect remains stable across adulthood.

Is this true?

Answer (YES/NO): YES